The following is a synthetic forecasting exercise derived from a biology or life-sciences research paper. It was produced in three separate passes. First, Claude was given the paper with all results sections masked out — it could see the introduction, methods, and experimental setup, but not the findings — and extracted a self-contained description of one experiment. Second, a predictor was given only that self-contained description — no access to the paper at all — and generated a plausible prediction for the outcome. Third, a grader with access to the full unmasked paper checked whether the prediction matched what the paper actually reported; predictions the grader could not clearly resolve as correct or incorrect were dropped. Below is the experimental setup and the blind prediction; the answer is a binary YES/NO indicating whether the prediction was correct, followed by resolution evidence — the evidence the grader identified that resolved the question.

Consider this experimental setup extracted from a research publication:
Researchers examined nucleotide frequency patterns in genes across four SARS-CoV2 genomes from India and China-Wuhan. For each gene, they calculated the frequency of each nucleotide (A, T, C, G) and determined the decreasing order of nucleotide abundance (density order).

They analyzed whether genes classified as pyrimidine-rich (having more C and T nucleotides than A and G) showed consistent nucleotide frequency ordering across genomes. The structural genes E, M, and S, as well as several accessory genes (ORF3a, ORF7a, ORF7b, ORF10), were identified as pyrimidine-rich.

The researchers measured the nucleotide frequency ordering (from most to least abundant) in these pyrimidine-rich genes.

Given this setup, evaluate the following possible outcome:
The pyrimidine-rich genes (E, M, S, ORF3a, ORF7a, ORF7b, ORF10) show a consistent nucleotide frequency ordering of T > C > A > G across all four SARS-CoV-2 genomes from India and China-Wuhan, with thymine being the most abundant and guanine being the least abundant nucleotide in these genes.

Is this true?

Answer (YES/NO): NO